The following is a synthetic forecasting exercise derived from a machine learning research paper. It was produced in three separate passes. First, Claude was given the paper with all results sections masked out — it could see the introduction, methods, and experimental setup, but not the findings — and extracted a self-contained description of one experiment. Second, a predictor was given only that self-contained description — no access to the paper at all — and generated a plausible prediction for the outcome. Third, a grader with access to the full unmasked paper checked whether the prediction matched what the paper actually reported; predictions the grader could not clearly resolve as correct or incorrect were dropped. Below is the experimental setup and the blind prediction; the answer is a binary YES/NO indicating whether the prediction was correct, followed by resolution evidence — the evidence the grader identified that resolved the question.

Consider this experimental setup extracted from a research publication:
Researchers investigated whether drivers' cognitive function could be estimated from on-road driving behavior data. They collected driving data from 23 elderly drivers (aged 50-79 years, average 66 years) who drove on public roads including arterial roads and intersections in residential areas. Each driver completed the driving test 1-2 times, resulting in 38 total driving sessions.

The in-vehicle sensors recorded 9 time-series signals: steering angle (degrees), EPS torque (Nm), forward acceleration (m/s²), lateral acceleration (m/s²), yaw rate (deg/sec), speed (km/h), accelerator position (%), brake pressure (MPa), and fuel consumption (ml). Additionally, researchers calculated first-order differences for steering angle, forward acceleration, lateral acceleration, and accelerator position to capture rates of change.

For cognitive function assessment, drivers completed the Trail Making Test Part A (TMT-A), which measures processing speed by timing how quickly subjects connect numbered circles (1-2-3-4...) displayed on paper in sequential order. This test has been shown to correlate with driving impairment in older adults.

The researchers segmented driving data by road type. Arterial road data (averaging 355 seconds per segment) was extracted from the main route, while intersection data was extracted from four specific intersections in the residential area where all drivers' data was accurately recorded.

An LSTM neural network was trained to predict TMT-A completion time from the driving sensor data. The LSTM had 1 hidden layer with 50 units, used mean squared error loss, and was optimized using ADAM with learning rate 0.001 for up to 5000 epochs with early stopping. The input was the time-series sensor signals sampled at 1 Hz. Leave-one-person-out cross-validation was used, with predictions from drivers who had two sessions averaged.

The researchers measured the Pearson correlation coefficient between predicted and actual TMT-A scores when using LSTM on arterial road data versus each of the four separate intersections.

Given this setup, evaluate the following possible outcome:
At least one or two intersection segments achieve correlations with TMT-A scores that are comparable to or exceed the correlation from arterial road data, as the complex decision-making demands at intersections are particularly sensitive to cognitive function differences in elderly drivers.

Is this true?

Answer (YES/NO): NO